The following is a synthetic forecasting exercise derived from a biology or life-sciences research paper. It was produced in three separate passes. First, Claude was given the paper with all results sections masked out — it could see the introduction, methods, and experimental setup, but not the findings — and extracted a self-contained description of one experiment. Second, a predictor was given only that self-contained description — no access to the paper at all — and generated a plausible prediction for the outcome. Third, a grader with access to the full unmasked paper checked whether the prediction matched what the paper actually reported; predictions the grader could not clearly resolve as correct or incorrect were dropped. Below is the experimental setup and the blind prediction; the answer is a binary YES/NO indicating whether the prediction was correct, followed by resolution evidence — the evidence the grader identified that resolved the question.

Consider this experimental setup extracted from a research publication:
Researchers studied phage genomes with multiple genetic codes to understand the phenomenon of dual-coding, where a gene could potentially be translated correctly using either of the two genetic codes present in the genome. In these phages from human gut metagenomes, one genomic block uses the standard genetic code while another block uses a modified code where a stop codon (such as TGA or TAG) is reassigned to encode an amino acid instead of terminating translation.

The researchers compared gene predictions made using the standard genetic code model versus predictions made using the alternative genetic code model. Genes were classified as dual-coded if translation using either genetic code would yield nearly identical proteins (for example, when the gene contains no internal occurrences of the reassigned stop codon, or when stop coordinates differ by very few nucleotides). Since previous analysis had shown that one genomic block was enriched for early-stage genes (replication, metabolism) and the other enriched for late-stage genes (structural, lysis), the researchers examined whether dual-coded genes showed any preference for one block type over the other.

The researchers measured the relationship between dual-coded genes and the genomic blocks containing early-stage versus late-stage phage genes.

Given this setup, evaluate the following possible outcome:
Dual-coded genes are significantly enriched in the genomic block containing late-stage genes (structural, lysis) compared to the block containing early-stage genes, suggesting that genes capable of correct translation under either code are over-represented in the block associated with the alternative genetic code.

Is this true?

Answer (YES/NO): NO